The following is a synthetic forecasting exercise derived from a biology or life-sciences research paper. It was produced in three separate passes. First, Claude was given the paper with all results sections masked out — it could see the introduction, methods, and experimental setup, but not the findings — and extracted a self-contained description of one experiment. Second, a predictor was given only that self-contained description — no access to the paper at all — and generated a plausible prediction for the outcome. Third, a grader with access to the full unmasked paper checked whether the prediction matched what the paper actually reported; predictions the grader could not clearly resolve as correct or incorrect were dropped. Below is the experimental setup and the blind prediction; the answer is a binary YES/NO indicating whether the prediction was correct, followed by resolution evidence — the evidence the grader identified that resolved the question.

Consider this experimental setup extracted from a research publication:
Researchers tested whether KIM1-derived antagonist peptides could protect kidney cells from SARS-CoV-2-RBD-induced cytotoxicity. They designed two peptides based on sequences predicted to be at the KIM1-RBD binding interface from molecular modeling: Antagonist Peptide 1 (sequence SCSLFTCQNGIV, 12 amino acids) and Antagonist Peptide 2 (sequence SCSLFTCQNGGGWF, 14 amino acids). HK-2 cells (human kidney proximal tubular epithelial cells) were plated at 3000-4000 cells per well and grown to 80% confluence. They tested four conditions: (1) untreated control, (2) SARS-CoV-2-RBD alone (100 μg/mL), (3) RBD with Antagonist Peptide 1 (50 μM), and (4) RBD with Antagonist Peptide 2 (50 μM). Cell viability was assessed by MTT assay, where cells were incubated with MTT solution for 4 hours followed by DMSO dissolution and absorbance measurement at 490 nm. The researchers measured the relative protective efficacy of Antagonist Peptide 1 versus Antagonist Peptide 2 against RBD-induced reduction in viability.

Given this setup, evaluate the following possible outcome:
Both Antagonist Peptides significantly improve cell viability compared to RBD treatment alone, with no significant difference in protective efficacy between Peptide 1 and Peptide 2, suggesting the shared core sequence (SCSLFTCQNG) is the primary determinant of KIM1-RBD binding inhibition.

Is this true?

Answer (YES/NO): NO